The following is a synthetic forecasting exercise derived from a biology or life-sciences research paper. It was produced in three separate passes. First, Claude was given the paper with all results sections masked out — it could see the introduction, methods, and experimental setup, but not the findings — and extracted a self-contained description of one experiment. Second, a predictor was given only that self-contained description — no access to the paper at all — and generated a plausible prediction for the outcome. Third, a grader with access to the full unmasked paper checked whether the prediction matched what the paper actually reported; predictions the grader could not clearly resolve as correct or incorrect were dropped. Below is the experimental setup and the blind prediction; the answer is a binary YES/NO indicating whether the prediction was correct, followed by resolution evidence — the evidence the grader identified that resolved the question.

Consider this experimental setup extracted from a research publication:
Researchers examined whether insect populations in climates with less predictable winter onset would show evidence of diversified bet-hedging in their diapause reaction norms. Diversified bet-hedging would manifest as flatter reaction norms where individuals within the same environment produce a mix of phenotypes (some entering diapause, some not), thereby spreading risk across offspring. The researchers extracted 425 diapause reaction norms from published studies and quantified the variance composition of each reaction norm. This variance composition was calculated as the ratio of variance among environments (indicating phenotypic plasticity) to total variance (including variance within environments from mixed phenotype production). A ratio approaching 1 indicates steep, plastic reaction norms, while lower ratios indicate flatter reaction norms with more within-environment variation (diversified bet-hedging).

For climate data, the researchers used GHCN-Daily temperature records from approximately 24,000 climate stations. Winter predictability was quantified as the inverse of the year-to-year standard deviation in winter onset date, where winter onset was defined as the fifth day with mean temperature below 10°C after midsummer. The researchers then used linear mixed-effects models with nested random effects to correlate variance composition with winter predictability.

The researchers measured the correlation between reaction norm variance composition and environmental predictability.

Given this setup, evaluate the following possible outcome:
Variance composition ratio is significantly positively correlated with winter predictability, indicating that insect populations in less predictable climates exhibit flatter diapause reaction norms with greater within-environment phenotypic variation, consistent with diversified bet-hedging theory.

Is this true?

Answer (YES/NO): NO